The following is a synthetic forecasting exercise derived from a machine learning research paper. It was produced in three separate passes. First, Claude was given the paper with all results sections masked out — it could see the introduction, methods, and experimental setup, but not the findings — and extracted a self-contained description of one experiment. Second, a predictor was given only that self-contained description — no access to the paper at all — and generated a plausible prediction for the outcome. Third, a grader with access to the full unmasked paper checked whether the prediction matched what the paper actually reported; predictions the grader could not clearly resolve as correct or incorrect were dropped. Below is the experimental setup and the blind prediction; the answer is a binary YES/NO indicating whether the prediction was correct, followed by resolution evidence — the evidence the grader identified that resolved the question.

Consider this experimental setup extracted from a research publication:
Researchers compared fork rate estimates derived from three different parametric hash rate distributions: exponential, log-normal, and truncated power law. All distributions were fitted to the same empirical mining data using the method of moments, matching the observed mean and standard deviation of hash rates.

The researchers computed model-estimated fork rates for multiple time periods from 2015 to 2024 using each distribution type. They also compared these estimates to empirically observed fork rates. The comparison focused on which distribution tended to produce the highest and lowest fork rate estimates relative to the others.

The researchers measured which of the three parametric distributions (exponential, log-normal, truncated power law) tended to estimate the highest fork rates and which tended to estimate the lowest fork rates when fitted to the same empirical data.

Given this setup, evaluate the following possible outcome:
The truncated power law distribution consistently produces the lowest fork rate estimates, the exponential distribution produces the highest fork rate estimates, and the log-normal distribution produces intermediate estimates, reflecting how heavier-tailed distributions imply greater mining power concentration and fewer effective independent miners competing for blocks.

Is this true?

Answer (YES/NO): YES